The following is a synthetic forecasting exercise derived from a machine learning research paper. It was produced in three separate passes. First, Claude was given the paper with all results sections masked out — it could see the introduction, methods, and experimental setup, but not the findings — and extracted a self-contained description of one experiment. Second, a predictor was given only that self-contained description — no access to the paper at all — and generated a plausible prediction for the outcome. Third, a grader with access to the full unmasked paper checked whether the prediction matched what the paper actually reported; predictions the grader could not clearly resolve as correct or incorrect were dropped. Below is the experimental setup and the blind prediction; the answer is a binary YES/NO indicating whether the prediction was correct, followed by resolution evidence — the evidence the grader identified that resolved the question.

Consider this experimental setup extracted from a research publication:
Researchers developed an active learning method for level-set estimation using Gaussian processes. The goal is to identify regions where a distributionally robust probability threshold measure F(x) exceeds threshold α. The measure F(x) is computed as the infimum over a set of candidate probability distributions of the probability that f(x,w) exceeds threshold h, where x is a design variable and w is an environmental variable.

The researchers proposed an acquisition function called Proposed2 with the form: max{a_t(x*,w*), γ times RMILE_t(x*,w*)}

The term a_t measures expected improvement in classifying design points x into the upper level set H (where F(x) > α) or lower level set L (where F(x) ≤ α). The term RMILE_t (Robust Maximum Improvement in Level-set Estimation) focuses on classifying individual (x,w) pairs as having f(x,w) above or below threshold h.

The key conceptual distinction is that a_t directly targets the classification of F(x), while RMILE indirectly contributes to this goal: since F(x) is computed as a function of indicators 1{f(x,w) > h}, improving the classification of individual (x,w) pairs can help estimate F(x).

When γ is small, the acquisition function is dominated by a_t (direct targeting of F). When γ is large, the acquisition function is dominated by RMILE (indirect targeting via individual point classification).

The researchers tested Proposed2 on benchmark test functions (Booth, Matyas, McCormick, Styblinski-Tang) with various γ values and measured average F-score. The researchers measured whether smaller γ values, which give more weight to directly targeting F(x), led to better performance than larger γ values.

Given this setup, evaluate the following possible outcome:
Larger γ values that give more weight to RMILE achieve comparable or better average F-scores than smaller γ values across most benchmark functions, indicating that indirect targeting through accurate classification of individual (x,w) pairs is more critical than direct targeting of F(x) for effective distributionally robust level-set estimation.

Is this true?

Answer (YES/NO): NO